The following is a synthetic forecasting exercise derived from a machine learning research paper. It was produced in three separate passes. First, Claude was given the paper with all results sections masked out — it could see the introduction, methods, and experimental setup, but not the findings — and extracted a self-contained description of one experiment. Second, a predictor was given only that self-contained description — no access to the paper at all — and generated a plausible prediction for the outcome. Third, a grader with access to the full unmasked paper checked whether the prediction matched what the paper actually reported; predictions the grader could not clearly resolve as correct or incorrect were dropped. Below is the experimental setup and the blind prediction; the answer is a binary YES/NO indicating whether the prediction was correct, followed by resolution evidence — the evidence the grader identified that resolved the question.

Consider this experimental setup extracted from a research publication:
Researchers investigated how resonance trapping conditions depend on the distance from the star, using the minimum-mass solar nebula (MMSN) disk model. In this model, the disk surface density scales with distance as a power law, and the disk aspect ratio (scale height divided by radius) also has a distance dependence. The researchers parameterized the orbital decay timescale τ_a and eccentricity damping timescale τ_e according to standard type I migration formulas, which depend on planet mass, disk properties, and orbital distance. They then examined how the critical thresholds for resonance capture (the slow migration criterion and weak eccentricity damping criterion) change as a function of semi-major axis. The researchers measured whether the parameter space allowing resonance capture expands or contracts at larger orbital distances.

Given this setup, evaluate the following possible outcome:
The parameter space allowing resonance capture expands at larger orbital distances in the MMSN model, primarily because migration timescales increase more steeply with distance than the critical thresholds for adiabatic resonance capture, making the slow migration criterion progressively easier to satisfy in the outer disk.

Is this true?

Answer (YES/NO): NO